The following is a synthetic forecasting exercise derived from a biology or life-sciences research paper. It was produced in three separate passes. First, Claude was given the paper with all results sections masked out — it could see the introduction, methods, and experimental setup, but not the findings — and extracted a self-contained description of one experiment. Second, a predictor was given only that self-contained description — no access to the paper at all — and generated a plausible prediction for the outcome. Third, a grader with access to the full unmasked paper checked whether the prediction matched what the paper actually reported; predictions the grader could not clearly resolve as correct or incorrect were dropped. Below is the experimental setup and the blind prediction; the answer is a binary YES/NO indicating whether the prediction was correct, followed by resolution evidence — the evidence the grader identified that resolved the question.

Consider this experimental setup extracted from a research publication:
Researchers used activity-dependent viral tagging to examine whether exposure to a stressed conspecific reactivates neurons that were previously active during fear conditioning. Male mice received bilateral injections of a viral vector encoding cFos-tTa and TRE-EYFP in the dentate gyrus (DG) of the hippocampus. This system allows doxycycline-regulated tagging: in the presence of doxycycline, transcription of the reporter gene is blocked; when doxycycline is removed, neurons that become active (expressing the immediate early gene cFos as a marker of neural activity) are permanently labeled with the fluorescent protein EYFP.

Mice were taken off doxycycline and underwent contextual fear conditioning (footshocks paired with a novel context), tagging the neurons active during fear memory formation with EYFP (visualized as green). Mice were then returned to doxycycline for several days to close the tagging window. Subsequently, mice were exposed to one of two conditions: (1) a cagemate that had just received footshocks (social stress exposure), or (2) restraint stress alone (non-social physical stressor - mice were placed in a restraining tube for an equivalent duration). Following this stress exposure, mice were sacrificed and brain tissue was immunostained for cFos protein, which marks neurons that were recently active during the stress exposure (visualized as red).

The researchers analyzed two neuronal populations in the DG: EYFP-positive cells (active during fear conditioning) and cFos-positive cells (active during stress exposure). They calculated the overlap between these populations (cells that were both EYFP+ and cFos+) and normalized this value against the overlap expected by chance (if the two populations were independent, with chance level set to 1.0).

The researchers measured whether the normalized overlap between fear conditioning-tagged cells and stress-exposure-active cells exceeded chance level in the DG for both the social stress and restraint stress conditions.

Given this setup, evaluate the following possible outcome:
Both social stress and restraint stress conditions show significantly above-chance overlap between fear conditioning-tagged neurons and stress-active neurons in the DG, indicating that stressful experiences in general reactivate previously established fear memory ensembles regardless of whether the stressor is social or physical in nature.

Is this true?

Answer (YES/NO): NO